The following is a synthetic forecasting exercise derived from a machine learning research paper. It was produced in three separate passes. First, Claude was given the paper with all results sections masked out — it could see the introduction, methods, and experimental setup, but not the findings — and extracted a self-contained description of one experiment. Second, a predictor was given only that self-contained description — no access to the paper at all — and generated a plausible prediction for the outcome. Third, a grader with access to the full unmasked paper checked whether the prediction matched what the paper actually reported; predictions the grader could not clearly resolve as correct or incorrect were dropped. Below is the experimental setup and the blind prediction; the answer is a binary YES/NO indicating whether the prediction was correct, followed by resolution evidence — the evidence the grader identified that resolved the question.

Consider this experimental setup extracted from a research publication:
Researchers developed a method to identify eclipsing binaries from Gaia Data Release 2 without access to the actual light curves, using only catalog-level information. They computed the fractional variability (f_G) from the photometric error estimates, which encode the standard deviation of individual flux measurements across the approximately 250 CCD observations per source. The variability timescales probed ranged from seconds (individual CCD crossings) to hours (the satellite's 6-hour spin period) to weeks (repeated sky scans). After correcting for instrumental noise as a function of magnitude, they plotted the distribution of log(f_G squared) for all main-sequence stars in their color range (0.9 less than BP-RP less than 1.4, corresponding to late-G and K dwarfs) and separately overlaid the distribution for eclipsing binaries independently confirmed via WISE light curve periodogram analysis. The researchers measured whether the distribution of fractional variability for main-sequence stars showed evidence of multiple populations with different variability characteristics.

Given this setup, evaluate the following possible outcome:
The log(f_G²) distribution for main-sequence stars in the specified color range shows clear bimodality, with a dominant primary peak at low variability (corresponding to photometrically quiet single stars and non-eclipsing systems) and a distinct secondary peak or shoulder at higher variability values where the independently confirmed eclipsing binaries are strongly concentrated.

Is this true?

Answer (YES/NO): NO